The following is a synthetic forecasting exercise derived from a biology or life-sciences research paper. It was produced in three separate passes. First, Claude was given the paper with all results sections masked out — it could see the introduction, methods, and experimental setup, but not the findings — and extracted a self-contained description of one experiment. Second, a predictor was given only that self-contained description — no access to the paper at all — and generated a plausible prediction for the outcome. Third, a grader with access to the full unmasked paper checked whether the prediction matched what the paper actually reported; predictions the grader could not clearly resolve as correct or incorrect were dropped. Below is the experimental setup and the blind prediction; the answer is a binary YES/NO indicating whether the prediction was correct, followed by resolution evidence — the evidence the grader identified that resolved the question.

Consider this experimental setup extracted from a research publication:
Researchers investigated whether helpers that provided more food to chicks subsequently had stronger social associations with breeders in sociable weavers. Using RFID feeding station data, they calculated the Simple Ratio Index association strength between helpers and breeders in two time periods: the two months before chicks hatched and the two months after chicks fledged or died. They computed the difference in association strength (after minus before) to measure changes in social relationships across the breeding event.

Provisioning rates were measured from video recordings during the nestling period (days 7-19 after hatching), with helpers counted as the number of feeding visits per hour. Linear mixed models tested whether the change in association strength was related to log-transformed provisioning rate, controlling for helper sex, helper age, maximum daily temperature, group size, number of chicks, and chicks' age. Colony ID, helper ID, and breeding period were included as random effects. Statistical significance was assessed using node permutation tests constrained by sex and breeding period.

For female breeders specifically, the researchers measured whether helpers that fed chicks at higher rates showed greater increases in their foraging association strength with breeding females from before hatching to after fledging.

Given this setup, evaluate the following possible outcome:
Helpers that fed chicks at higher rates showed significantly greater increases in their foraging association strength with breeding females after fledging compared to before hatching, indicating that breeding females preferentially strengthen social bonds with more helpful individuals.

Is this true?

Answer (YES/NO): NO